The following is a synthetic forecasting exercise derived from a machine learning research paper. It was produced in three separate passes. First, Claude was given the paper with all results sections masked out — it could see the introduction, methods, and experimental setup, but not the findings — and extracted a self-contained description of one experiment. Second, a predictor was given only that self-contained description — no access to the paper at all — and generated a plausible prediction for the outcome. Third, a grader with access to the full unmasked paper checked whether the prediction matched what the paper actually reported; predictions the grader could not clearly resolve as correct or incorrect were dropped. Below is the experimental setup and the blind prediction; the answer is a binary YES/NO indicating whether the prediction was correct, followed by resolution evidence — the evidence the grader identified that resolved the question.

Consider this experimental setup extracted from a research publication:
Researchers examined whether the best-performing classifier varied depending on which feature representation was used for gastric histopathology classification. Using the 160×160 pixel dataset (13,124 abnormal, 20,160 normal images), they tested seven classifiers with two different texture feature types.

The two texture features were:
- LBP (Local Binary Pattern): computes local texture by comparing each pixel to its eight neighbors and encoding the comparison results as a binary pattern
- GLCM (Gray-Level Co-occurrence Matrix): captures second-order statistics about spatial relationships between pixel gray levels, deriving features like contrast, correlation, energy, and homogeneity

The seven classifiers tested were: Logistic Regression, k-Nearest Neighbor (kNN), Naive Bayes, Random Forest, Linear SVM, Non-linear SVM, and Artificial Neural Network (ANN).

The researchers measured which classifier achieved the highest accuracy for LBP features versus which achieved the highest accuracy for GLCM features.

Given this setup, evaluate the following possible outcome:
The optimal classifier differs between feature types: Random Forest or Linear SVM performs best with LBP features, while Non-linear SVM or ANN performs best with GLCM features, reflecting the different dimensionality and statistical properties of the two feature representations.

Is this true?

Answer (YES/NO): NO